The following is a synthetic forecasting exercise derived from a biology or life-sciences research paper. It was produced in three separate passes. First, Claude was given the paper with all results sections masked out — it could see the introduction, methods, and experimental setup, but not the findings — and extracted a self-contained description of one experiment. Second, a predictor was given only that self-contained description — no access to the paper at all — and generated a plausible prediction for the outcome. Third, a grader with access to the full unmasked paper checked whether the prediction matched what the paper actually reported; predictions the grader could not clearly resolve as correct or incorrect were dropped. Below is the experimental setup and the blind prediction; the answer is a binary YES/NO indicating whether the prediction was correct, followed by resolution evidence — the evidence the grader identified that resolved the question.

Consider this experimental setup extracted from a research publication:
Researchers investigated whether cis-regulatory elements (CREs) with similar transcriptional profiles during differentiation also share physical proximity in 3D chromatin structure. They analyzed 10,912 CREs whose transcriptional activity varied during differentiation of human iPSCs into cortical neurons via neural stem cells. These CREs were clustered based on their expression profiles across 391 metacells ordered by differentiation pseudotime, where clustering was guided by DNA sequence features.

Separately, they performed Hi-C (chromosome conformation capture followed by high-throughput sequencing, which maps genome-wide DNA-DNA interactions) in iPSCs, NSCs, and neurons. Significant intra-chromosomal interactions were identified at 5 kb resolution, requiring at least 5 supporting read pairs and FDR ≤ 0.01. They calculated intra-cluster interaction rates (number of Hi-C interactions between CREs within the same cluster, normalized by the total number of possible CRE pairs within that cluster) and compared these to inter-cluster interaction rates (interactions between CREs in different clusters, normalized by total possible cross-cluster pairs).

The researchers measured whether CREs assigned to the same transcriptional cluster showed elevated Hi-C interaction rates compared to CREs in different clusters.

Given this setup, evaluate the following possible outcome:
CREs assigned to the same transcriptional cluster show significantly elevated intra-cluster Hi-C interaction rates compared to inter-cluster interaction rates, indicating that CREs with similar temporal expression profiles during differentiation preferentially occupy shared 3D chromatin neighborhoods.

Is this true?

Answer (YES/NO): YES